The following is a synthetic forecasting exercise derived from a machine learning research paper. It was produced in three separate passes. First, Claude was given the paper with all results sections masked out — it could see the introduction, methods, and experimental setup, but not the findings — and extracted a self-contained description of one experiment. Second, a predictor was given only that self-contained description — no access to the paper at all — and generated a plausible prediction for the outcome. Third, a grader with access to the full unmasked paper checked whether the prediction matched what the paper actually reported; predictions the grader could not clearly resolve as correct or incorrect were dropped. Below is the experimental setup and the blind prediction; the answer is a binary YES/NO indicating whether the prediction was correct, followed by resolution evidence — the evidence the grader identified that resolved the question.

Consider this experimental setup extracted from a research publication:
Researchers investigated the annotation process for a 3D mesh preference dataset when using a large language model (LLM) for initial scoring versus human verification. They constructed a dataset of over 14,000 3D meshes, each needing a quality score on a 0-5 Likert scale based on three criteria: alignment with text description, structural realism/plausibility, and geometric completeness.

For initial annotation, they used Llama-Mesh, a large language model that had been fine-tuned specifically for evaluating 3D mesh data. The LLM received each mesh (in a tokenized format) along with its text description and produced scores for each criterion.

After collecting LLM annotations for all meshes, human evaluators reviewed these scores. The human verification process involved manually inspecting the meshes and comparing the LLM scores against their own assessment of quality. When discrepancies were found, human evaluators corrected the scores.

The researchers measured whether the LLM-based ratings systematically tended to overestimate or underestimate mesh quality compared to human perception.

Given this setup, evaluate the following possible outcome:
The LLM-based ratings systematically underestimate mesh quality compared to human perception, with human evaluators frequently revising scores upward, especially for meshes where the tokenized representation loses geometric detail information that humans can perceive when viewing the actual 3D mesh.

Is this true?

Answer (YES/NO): NO